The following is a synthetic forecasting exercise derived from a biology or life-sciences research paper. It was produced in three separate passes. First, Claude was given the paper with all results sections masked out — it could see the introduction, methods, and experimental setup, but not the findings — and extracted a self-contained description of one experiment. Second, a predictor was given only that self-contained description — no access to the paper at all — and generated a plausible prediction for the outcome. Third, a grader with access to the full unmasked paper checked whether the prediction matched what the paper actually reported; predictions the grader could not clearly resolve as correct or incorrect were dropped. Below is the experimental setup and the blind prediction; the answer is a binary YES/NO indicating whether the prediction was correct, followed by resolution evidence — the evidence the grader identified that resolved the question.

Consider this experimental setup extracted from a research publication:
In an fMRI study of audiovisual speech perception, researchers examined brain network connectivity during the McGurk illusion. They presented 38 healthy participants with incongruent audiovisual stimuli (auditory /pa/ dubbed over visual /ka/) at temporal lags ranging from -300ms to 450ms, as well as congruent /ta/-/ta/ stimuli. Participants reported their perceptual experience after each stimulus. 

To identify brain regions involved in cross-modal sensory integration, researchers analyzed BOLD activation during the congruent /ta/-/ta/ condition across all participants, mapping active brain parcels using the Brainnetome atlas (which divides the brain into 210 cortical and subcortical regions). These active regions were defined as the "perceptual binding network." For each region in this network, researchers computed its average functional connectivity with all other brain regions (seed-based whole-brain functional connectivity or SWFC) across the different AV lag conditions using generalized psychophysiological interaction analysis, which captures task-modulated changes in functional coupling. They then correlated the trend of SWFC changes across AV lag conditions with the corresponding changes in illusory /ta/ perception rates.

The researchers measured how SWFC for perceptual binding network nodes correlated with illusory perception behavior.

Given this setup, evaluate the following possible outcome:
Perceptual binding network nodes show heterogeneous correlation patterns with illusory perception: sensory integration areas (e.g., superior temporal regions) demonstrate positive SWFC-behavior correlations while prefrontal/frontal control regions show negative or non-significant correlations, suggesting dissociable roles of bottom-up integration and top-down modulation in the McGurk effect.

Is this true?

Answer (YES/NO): NO